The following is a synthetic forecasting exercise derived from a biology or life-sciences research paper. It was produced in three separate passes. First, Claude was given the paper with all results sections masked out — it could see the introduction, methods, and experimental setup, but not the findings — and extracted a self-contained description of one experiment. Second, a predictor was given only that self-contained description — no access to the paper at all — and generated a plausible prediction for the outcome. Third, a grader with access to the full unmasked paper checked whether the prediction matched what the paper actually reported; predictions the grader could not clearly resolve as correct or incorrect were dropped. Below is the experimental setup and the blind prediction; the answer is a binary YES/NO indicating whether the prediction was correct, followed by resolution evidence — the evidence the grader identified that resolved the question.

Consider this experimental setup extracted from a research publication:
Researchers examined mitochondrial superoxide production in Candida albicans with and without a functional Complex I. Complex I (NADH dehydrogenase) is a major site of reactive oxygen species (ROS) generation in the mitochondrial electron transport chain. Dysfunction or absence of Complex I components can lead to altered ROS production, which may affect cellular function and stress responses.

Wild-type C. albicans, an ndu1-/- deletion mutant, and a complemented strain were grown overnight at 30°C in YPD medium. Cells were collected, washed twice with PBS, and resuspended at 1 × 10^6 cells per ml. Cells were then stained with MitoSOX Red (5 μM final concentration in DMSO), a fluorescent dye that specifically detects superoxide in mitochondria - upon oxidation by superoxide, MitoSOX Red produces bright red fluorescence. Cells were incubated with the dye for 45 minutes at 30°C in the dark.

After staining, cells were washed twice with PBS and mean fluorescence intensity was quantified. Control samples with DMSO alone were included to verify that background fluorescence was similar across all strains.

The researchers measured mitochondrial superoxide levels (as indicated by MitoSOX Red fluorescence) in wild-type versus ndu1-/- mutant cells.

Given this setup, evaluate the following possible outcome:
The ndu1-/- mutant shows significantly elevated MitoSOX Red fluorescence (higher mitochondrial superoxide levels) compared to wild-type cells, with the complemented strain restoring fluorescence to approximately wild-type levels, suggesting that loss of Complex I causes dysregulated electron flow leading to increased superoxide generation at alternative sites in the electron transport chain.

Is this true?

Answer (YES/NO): YES